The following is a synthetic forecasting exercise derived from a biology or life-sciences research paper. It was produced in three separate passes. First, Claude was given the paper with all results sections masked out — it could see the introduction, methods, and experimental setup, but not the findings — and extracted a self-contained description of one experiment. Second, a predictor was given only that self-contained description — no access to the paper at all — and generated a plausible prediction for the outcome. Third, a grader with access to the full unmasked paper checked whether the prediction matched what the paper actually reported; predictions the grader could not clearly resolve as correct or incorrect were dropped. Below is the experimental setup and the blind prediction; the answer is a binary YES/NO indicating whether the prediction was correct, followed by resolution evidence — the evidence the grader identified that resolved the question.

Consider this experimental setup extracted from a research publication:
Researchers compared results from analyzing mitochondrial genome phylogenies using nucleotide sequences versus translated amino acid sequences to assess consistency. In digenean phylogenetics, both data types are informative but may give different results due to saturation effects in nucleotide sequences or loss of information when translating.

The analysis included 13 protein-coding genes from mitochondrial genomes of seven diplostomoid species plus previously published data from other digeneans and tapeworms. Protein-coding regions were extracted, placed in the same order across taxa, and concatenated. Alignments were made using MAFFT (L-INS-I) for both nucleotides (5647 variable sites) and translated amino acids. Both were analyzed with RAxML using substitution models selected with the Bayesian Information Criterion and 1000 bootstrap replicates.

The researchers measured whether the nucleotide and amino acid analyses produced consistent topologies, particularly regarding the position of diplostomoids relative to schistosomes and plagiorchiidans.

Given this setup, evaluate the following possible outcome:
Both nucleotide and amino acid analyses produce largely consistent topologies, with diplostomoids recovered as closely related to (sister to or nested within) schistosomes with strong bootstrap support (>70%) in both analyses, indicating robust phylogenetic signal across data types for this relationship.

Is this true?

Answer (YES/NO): NO